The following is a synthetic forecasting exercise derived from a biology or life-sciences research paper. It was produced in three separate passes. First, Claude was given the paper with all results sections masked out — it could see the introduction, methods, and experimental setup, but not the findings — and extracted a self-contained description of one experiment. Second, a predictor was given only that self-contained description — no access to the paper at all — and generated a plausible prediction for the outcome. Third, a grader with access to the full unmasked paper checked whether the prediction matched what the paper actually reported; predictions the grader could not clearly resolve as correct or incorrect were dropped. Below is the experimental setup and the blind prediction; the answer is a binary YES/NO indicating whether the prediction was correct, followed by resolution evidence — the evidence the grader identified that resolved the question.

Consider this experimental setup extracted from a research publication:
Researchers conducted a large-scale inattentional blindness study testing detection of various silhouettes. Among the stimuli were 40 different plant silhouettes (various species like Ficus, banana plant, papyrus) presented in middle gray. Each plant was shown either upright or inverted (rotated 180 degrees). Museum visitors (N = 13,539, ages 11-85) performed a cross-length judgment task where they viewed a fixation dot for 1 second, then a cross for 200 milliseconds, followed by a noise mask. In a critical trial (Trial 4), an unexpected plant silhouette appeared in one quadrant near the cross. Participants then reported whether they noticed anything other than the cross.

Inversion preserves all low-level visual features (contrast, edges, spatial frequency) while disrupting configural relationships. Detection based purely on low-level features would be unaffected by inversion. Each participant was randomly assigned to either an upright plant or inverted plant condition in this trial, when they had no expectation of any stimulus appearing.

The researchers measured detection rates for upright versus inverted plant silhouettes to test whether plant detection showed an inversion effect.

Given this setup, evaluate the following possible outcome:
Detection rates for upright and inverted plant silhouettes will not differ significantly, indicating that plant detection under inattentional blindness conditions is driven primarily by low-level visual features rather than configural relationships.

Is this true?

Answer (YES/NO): YES